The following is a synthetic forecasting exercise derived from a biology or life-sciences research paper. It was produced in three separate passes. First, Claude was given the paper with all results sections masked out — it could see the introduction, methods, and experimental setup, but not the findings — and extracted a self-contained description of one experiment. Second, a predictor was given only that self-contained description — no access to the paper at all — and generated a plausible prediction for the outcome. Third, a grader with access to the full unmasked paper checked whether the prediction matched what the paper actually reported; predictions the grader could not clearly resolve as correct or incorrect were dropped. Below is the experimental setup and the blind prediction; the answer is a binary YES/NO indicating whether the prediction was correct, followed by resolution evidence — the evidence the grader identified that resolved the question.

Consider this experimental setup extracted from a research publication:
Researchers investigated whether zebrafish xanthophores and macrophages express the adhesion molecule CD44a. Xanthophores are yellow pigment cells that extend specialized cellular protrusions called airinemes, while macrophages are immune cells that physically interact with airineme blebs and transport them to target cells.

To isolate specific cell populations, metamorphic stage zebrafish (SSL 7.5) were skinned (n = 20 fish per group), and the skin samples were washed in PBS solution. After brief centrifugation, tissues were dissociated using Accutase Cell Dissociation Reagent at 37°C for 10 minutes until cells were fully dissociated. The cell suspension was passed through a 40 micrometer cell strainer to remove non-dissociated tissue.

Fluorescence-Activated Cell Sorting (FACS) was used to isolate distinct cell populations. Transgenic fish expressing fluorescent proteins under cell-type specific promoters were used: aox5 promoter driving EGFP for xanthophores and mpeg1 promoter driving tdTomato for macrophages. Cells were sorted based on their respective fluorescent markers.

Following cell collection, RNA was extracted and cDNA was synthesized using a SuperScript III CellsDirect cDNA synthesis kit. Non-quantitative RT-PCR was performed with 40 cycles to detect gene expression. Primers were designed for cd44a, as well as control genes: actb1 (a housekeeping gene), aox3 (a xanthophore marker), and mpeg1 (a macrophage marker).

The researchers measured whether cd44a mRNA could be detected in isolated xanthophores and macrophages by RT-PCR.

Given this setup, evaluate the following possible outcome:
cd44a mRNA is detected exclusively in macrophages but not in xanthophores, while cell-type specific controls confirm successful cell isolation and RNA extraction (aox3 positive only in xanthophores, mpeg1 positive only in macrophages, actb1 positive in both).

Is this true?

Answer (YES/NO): NO